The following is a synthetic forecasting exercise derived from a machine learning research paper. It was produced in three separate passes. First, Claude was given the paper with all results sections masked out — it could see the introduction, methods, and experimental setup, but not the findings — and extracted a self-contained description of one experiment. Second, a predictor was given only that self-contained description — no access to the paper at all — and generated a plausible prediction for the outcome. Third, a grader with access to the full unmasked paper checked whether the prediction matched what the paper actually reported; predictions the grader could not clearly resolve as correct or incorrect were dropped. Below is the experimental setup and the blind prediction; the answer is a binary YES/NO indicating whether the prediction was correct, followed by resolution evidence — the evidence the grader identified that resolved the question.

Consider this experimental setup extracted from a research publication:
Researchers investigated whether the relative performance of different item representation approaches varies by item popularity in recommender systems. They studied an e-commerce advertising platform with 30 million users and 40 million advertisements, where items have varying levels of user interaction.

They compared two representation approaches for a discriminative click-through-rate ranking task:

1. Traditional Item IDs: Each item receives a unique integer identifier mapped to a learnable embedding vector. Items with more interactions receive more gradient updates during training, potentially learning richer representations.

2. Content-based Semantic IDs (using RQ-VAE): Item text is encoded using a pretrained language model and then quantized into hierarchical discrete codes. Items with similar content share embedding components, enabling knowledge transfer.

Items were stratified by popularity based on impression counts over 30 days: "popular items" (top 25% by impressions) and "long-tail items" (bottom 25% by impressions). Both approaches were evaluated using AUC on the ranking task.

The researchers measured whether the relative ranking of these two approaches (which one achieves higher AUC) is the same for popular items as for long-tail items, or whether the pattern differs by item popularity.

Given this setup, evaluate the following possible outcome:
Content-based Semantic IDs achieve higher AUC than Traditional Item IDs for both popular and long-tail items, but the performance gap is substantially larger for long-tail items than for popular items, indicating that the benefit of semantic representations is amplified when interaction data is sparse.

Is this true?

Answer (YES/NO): NO